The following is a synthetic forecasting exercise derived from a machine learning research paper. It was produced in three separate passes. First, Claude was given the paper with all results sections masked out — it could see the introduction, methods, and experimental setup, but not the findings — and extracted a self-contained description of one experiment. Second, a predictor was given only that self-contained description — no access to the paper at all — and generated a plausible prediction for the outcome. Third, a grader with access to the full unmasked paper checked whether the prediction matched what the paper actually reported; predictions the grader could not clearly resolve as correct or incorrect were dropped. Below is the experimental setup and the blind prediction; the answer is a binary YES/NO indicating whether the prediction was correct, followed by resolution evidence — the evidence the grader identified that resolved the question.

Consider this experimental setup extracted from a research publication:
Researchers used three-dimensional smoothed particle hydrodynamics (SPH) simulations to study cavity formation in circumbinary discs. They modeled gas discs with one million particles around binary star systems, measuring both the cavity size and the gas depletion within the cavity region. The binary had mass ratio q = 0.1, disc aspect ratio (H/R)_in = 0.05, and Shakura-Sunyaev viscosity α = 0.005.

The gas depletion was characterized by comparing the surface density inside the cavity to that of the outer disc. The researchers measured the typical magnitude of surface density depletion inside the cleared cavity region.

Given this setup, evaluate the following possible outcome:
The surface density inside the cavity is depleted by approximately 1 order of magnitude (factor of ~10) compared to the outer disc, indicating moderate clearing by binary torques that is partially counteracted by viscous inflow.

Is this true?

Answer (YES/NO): NO